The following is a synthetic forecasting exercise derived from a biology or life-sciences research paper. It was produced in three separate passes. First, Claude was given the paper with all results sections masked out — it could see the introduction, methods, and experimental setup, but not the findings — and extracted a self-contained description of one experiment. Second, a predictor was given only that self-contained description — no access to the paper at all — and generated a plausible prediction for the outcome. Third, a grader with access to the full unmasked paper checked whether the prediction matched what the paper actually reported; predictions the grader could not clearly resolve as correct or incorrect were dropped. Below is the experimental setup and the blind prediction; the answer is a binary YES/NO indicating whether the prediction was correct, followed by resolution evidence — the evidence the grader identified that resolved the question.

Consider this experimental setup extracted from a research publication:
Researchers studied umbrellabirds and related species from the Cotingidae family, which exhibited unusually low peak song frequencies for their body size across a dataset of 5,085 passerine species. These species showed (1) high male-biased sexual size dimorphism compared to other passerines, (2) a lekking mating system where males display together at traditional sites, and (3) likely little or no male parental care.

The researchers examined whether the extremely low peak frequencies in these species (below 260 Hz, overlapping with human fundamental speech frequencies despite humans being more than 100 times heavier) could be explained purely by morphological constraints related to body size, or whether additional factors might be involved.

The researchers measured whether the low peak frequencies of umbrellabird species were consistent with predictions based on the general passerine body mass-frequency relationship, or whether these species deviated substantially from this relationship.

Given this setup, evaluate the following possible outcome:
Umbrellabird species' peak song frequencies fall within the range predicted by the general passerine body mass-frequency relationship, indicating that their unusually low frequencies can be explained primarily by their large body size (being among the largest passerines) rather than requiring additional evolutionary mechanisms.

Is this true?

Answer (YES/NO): NO